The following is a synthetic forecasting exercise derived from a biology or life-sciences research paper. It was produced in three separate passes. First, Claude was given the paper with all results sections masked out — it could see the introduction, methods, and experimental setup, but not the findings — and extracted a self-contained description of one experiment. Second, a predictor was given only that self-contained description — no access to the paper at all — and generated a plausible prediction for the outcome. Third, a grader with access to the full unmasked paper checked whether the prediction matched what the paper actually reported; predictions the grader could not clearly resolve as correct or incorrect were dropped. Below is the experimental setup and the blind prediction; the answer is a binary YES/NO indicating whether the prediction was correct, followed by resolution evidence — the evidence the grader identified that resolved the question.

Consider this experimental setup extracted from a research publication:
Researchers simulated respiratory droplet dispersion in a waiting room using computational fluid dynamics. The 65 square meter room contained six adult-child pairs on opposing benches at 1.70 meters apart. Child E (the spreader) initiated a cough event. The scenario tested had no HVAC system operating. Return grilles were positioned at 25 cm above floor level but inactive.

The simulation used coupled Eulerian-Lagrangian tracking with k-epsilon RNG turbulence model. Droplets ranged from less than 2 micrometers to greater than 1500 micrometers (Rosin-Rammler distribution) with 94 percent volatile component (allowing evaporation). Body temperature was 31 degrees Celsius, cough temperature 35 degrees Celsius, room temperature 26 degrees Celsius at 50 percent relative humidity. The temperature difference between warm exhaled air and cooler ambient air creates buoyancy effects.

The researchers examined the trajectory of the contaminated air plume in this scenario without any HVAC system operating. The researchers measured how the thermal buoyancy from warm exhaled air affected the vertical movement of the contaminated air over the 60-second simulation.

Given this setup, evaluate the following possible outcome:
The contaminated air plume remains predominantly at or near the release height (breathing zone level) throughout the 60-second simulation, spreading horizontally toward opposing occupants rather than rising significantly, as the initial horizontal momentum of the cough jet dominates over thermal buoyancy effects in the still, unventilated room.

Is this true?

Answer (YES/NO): NO